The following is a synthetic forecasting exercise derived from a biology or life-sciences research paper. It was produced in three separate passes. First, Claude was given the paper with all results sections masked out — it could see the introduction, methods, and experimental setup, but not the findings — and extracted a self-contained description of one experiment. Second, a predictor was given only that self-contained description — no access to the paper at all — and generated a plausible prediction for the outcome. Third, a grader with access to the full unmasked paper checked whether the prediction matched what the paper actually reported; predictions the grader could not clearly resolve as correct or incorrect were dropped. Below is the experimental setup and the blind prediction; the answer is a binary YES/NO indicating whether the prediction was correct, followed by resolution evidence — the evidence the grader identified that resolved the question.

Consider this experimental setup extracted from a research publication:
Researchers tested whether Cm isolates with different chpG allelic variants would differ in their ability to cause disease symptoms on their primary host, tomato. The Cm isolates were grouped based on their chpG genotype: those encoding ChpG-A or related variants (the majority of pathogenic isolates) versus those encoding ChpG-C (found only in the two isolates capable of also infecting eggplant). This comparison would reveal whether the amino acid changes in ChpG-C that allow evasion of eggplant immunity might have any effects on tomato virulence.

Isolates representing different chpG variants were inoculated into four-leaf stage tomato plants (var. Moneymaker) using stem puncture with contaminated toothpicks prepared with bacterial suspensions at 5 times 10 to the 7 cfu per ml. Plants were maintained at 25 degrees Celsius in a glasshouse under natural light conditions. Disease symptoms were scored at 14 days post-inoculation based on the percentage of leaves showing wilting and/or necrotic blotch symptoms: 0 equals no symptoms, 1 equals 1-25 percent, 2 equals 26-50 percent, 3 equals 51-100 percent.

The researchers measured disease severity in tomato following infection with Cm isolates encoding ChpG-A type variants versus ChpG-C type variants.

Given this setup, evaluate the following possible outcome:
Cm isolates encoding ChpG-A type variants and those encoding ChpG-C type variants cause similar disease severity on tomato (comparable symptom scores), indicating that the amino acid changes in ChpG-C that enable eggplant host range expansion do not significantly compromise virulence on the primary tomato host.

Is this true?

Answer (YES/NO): YES